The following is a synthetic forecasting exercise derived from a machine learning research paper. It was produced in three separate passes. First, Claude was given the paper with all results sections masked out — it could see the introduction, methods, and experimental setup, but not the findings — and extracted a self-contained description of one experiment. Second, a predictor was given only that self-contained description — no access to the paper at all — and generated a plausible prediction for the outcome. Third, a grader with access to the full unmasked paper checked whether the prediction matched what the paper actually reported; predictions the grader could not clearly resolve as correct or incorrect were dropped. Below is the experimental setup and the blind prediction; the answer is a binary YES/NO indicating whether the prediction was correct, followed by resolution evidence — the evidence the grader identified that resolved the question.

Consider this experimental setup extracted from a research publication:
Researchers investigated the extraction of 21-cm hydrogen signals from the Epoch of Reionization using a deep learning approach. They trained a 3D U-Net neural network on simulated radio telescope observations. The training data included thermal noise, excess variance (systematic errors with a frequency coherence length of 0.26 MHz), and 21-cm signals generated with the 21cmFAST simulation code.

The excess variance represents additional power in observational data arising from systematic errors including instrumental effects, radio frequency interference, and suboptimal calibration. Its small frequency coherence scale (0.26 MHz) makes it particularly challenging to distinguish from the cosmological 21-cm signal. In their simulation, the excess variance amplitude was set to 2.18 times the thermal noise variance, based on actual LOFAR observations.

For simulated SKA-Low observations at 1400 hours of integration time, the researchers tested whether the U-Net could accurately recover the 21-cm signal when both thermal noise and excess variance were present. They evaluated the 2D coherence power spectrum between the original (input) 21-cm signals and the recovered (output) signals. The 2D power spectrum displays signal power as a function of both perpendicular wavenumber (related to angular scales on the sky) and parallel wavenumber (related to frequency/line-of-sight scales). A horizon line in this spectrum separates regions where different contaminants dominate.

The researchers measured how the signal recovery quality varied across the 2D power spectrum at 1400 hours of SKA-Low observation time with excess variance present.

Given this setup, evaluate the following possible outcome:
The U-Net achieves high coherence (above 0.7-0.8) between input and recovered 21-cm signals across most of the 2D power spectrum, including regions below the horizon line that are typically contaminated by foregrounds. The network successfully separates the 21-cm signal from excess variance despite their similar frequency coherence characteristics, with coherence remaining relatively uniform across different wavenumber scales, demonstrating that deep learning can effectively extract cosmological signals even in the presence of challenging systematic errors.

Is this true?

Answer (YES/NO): NO